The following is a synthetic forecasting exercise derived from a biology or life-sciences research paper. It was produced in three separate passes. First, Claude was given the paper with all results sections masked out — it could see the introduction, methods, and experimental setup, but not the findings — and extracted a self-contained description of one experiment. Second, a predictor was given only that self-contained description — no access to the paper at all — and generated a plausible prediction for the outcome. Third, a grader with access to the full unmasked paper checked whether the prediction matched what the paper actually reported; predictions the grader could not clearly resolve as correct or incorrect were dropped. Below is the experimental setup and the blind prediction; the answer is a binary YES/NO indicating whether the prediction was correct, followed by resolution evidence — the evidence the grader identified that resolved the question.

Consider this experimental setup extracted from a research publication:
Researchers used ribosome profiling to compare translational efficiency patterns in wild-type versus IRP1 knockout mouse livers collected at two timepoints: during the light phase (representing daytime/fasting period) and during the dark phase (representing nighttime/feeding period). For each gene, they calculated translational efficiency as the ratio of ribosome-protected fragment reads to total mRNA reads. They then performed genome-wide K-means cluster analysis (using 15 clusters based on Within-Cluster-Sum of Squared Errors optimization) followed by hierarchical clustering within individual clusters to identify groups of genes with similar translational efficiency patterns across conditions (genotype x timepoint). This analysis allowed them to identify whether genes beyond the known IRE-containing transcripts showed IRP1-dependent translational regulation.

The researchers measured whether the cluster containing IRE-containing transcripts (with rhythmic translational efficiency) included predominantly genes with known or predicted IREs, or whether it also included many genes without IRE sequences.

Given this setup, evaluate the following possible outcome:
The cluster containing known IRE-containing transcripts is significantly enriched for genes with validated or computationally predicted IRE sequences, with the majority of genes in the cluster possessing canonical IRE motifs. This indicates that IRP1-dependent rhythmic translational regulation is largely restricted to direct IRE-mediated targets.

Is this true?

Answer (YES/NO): NO